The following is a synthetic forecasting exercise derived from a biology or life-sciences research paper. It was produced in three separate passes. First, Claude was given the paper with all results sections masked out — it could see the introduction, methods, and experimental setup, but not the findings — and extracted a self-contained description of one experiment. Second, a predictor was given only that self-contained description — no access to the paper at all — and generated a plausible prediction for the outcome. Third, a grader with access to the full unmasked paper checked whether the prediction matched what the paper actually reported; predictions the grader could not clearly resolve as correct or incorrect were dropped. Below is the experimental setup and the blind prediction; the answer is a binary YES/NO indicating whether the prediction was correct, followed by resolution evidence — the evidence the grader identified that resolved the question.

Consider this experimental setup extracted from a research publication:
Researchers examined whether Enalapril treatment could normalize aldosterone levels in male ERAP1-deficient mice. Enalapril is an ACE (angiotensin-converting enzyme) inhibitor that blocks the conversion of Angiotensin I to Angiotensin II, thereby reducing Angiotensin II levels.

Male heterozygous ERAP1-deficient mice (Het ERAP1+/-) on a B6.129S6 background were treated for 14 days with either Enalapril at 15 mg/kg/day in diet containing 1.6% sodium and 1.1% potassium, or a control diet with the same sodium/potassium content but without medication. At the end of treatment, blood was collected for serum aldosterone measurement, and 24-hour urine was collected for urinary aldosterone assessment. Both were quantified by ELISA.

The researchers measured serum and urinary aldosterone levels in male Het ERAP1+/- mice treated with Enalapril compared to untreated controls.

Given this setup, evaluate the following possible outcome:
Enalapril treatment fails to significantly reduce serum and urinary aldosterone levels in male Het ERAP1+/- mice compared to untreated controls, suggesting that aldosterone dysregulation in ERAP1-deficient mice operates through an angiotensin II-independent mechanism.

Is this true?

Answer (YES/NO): NO